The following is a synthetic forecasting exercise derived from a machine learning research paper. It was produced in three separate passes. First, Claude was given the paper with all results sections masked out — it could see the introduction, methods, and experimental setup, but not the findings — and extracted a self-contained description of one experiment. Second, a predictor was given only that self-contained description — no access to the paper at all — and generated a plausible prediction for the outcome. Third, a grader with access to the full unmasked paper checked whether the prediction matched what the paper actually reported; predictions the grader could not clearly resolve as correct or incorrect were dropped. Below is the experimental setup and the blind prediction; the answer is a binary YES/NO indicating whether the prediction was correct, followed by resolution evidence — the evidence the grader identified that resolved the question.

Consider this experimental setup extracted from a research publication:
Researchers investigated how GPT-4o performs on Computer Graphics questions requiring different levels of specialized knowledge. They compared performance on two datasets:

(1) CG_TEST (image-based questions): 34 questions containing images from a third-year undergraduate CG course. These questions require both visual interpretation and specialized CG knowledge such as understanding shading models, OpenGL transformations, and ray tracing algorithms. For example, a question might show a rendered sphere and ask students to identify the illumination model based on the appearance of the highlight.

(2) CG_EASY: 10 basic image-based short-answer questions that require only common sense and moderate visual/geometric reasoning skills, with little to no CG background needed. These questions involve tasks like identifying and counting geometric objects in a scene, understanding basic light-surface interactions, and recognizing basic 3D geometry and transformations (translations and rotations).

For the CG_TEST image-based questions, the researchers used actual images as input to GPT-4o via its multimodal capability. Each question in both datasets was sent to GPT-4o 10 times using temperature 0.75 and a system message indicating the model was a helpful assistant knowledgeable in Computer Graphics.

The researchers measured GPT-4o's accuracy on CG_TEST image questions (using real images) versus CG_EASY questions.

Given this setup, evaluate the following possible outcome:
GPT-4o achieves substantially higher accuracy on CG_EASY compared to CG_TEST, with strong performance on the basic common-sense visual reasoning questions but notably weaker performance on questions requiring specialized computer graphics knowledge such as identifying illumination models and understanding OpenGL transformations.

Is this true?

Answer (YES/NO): NO